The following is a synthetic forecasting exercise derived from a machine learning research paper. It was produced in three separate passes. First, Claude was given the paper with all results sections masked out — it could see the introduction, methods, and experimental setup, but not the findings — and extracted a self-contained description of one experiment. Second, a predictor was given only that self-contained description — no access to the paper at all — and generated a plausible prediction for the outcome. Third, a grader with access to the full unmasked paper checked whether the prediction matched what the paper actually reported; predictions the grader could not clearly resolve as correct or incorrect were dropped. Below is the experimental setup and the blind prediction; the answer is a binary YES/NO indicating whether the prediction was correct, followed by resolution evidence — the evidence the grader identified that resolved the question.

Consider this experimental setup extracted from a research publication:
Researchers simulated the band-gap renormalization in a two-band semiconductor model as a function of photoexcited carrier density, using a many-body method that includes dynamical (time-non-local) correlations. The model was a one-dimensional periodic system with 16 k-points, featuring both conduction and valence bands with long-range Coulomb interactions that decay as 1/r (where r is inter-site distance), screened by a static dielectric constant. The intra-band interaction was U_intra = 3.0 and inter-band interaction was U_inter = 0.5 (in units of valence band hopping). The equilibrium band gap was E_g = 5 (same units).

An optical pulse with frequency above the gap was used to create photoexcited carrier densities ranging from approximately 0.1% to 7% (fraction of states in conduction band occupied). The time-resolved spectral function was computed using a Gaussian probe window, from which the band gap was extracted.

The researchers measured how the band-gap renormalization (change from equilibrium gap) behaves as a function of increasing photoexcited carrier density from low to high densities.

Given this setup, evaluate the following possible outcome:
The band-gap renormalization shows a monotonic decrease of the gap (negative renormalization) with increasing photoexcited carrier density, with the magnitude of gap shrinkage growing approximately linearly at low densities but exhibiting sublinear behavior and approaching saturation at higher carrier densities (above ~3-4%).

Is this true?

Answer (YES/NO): NO